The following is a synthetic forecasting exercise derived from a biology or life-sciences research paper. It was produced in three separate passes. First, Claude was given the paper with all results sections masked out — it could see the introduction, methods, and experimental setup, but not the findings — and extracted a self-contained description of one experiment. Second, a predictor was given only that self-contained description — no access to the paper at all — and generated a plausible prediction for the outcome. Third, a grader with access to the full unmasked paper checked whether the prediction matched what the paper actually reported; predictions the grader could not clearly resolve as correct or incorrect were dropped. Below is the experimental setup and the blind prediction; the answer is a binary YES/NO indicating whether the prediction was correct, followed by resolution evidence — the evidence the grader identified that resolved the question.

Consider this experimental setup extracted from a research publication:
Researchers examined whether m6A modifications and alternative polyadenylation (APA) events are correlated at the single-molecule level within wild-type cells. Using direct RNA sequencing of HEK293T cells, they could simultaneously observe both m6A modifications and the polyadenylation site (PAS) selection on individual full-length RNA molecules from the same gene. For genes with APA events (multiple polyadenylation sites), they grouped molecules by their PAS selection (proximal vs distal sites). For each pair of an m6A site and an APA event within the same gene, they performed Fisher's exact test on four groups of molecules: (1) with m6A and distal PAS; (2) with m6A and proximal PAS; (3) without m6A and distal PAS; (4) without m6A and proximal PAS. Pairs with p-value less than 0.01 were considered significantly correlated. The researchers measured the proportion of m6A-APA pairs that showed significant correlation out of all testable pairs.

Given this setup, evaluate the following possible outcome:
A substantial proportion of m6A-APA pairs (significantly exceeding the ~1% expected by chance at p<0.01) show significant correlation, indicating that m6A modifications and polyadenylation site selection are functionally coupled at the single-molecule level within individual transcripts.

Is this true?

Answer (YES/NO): YES